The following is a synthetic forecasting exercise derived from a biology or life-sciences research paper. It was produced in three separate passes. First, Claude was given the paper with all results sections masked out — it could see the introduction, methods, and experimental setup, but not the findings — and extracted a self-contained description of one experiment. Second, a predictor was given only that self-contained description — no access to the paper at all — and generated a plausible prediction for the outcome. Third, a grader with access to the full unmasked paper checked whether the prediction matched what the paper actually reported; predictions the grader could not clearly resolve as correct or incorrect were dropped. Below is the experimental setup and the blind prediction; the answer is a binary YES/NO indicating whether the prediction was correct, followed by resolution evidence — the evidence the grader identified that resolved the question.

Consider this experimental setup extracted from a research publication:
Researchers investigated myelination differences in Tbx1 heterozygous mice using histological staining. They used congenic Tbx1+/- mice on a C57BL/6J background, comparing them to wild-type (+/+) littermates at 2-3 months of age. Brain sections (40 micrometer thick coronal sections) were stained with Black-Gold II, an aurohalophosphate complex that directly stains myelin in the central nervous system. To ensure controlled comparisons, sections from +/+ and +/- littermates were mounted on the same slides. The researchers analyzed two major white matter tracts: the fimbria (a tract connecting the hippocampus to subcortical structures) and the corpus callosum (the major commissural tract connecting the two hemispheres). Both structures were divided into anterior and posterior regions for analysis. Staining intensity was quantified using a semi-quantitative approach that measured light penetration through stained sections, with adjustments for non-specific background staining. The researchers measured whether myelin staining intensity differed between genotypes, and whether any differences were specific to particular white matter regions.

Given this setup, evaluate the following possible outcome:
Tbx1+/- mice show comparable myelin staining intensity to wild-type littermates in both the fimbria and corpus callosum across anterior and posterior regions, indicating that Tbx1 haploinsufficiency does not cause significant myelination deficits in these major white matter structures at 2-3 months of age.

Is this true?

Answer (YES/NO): NO